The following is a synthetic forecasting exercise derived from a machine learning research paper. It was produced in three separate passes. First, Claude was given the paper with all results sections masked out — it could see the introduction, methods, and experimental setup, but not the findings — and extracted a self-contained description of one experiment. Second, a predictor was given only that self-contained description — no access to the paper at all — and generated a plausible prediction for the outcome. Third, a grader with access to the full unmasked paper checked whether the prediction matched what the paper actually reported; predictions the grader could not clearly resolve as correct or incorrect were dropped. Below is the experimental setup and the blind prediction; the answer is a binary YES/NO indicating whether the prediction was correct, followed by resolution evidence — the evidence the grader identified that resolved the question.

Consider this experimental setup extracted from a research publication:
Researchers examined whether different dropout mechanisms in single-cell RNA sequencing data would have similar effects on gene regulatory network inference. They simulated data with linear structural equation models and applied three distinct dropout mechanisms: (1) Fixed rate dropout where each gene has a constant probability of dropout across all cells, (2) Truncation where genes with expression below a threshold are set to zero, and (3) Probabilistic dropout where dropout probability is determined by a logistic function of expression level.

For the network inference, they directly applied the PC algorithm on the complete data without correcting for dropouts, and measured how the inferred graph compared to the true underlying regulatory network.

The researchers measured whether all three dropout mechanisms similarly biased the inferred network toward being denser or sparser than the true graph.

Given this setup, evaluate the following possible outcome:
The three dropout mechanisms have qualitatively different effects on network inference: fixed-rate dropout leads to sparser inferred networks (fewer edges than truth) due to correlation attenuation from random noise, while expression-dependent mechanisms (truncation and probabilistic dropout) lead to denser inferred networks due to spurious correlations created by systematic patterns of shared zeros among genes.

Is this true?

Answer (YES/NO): NO